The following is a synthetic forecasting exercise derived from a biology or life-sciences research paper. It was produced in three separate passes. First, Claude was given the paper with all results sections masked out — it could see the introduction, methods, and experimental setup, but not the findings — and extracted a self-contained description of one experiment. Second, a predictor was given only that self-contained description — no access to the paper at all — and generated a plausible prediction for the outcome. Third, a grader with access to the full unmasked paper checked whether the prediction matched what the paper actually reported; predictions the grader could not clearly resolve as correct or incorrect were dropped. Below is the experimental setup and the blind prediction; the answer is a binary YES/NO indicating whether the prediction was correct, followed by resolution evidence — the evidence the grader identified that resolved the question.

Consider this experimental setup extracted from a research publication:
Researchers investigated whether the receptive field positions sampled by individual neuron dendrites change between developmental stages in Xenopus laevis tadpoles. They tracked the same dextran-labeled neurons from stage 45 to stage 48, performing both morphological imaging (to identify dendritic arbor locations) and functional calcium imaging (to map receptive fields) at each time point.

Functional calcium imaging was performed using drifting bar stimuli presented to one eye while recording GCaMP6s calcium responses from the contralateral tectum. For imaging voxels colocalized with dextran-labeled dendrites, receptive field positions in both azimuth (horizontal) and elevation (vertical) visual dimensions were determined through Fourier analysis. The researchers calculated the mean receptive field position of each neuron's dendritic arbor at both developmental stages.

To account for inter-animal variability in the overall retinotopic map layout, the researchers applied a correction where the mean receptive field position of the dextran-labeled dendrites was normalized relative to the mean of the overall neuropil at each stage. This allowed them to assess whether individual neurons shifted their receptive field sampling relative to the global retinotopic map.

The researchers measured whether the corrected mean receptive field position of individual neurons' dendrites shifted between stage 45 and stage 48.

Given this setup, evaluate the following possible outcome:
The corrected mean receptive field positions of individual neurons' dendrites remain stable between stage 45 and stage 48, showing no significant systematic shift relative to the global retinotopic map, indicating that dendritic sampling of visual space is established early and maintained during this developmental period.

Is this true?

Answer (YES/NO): NO